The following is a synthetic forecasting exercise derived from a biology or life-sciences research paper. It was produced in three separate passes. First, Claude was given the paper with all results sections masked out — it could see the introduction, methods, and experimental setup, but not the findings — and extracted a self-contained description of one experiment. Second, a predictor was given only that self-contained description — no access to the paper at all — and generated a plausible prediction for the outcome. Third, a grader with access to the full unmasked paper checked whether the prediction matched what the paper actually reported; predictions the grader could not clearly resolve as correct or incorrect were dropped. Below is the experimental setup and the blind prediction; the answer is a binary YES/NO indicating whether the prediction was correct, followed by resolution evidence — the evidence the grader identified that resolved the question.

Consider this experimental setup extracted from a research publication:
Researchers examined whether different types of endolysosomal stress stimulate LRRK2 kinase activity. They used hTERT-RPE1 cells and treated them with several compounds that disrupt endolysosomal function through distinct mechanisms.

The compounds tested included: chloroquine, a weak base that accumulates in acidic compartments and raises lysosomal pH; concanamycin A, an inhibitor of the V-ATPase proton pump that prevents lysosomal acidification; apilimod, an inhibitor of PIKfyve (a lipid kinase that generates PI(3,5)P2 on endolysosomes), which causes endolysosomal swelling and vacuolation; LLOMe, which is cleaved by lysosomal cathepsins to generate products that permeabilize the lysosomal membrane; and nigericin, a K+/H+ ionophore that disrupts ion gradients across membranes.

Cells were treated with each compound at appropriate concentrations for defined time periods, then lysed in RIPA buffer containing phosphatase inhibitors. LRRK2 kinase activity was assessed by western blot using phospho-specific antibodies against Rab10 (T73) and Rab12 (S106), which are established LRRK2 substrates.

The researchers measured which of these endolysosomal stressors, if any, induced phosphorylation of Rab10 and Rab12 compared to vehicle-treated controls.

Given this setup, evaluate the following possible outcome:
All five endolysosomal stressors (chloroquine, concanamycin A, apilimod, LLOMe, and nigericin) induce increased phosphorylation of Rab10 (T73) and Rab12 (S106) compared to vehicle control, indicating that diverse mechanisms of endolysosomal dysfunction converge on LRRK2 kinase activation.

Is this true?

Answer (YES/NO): NO